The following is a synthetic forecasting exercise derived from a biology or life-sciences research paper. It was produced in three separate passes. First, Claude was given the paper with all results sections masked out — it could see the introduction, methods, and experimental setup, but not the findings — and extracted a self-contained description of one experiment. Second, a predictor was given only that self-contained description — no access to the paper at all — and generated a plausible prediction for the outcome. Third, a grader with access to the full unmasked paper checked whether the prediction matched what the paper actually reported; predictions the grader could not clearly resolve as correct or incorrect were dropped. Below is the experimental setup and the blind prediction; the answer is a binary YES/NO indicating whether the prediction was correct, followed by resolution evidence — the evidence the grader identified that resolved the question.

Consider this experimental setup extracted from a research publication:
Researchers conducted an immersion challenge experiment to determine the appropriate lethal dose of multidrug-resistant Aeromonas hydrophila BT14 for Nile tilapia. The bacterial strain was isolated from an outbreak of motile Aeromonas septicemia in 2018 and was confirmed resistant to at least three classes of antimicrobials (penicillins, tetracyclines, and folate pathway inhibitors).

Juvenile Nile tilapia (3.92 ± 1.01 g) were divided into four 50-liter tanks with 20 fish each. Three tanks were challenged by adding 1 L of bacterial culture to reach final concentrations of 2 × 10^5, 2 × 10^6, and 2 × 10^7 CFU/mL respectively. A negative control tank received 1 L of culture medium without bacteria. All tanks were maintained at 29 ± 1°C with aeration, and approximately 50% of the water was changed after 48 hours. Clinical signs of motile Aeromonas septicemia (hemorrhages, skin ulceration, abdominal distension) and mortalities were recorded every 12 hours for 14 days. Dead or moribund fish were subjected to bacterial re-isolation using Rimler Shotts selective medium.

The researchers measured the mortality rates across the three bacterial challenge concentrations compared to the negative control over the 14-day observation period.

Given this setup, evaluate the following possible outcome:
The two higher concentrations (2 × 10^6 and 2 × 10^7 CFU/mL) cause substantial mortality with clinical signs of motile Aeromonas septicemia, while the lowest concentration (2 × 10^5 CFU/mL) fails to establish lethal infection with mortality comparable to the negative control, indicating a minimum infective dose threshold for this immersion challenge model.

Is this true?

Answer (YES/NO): NO